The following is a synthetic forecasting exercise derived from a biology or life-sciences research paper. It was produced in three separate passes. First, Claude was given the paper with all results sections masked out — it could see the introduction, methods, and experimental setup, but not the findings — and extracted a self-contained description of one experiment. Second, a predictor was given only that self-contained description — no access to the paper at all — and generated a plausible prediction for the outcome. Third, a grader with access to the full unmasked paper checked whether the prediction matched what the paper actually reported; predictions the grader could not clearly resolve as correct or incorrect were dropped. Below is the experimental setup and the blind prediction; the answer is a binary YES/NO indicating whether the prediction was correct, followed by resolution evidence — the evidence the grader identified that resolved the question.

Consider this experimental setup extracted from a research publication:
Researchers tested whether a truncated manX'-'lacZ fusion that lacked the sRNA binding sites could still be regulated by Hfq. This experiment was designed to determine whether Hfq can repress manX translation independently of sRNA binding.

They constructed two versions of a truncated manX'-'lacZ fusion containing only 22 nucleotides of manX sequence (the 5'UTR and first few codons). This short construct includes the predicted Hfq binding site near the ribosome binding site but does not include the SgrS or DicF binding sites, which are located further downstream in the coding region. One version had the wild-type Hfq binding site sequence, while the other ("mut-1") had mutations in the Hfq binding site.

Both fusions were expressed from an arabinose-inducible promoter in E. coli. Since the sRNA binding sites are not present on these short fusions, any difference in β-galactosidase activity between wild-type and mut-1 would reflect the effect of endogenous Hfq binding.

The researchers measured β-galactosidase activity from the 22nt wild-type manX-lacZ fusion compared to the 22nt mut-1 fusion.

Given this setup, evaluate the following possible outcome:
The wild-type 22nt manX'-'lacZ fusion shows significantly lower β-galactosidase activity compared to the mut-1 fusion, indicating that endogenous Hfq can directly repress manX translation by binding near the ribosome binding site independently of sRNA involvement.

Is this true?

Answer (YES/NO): NO